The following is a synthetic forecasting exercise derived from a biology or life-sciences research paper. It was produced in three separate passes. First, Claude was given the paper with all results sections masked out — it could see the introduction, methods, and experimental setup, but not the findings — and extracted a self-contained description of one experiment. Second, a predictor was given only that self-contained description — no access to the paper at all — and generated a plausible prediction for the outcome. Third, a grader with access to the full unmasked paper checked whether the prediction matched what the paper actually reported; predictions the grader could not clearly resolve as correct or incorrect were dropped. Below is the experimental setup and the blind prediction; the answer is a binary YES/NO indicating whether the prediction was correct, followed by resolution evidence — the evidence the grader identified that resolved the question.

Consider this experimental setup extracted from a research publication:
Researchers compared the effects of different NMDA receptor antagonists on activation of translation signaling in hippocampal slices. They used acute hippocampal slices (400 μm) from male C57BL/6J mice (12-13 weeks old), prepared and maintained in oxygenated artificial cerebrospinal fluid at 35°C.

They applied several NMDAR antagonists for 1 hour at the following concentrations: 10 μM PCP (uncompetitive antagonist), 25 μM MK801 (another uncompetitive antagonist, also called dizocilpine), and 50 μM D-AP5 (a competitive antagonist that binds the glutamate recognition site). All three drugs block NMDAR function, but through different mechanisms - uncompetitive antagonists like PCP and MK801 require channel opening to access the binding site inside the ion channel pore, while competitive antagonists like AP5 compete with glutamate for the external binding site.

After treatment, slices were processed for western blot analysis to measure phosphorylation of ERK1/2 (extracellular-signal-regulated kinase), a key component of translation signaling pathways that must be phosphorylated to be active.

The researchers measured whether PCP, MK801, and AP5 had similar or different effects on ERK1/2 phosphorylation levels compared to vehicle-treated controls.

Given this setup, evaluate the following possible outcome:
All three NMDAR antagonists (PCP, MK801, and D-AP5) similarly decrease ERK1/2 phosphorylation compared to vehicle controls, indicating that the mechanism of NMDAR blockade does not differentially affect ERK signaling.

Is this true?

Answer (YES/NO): NO